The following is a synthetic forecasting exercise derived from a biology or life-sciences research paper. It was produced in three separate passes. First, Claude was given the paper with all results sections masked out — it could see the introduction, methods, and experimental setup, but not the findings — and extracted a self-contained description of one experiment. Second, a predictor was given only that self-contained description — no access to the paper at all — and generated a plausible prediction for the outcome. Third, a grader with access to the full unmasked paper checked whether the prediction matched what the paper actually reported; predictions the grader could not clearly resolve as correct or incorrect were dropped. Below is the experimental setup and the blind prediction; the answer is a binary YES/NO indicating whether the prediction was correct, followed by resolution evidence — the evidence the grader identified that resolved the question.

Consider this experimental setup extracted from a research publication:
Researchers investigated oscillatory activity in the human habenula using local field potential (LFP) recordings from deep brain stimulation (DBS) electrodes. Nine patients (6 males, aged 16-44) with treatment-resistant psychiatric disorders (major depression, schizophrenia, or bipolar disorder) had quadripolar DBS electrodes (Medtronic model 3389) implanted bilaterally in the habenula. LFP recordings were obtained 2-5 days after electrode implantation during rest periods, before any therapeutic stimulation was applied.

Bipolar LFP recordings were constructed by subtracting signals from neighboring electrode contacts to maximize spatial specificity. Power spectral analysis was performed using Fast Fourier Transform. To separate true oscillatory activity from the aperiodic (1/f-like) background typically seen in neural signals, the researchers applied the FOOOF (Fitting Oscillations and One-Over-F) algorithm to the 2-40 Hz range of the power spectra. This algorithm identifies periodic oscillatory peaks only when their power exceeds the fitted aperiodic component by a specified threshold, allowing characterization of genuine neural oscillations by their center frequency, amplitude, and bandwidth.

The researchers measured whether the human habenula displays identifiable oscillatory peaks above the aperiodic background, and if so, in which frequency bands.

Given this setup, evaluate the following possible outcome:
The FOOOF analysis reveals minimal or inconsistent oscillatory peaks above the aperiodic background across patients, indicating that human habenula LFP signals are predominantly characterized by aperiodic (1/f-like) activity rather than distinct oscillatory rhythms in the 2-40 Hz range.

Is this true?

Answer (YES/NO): NO